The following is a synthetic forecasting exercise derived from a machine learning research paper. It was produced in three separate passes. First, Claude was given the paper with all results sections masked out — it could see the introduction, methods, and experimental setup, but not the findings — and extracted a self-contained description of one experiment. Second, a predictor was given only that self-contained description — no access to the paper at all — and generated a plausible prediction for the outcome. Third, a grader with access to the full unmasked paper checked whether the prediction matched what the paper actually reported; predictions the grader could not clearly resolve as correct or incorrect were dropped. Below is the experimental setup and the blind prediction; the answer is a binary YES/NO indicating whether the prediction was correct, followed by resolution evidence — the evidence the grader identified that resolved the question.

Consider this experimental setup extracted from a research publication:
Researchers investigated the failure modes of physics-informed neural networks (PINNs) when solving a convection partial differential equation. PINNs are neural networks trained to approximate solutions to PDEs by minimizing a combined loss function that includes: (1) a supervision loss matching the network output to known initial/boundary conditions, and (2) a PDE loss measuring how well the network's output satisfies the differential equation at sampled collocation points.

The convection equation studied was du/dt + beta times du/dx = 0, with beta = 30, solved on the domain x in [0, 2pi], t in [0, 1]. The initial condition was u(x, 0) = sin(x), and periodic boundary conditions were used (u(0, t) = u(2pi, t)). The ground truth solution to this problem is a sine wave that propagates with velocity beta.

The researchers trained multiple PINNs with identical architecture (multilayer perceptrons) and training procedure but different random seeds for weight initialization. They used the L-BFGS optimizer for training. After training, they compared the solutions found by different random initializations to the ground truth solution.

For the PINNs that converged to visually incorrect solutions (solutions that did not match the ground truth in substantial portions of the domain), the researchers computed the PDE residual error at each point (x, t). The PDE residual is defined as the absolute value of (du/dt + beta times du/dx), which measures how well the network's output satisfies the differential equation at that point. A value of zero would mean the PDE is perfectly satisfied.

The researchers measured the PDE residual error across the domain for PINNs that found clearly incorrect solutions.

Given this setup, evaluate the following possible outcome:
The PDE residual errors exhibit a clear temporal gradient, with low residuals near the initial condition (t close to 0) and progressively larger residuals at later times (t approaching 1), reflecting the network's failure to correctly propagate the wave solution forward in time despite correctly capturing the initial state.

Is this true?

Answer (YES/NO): NO